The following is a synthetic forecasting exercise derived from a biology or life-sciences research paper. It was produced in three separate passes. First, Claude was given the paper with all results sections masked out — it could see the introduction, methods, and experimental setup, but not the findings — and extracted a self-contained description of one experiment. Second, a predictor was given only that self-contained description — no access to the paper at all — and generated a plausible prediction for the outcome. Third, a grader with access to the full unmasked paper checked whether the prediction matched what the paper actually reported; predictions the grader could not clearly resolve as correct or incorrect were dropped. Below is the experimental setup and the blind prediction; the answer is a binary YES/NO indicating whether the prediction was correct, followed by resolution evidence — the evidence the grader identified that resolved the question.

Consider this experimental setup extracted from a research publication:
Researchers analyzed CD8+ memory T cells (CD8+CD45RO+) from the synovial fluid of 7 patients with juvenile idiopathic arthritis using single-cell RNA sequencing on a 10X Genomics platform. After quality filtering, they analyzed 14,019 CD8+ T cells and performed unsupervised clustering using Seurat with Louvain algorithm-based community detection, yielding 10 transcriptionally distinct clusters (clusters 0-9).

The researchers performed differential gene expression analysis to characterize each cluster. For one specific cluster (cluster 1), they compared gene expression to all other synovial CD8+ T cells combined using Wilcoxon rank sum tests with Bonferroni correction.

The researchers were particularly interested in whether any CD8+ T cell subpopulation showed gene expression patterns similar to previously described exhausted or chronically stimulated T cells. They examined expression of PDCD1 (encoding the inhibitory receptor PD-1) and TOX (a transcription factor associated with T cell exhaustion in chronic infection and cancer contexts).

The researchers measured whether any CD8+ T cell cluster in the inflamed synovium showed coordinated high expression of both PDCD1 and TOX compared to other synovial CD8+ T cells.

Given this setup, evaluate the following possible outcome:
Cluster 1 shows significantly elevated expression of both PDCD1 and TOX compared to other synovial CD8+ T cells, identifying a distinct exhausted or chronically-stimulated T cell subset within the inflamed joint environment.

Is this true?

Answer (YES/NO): NO